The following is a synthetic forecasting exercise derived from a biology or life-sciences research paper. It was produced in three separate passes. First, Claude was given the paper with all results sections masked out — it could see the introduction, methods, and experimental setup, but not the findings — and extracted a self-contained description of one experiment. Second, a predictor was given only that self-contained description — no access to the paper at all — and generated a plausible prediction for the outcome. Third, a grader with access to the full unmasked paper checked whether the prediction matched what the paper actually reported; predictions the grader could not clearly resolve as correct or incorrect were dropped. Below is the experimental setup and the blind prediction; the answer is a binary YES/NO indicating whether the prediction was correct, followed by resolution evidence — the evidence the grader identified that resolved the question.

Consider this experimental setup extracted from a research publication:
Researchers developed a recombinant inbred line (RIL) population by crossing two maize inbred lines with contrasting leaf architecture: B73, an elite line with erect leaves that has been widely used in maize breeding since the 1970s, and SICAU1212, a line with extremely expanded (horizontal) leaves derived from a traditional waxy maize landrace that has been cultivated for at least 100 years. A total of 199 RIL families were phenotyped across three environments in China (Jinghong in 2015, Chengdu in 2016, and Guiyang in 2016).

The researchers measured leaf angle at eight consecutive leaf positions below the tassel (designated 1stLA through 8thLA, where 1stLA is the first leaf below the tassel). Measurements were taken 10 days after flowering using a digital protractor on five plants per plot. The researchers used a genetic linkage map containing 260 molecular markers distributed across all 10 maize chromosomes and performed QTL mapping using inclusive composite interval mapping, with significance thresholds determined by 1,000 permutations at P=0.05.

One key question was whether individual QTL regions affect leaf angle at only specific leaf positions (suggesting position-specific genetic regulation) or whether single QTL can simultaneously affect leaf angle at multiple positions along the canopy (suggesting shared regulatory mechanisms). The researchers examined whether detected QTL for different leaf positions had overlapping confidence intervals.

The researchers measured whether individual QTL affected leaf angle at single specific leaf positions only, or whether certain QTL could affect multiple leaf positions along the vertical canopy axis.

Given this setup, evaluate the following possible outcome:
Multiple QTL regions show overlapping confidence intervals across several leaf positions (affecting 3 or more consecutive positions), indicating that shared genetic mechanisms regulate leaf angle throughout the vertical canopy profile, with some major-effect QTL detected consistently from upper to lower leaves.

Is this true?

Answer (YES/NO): YES